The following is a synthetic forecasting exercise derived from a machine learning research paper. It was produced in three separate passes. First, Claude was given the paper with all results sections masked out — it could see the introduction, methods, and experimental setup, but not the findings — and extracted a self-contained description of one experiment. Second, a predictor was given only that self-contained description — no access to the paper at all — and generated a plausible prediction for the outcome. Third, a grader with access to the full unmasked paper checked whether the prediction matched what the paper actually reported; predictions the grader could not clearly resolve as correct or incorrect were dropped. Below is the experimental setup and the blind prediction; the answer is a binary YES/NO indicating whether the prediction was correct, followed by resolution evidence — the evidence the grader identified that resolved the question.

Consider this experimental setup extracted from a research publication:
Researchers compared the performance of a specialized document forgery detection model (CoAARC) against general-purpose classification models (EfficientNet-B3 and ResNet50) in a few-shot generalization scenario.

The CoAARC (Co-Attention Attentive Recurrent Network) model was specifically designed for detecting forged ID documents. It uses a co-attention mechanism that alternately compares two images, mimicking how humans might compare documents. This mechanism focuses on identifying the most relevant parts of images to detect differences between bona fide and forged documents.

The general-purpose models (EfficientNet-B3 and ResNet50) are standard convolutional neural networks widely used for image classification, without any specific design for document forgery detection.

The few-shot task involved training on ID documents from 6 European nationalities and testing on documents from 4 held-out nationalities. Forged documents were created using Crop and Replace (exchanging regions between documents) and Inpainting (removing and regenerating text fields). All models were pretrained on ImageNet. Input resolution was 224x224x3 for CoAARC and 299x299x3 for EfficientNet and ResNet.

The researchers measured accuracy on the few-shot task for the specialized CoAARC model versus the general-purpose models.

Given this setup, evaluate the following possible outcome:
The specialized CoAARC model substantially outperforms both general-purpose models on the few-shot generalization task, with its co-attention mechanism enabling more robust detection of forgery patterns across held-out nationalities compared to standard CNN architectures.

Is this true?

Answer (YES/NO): NO